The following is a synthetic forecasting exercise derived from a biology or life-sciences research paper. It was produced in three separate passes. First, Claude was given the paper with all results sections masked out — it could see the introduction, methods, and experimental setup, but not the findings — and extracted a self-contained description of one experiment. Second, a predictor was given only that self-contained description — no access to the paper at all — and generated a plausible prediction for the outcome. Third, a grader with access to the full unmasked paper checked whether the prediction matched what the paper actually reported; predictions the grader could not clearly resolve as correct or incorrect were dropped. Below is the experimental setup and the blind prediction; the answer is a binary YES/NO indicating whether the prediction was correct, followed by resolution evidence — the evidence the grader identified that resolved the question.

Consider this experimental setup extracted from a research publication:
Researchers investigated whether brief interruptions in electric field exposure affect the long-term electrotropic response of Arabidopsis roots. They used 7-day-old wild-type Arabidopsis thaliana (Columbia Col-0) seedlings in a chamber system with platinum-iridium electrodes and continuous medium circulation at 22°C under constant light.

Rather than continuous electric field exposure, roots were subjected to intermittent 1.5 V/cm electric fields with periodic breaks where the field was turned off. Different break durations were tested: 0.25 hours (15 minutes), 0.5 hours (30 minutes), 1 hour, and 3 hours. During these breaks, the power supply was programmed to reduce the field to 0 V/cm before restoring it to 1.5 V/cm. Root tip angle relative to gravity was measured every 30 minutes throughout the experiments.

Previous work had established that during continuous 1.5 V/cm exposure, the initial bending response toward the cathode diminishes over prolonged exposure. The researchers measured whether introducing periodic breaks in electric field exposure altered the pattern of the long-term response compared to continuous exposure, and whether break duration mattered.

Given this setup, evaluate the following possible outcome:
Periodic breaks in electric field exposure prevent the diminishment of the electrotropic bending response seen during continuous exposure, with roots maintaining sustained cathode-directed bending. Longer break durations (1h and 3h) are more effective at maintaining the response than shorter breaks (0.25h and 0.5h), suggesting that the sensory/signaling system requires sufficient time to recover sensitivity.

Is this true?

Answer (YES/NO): NO